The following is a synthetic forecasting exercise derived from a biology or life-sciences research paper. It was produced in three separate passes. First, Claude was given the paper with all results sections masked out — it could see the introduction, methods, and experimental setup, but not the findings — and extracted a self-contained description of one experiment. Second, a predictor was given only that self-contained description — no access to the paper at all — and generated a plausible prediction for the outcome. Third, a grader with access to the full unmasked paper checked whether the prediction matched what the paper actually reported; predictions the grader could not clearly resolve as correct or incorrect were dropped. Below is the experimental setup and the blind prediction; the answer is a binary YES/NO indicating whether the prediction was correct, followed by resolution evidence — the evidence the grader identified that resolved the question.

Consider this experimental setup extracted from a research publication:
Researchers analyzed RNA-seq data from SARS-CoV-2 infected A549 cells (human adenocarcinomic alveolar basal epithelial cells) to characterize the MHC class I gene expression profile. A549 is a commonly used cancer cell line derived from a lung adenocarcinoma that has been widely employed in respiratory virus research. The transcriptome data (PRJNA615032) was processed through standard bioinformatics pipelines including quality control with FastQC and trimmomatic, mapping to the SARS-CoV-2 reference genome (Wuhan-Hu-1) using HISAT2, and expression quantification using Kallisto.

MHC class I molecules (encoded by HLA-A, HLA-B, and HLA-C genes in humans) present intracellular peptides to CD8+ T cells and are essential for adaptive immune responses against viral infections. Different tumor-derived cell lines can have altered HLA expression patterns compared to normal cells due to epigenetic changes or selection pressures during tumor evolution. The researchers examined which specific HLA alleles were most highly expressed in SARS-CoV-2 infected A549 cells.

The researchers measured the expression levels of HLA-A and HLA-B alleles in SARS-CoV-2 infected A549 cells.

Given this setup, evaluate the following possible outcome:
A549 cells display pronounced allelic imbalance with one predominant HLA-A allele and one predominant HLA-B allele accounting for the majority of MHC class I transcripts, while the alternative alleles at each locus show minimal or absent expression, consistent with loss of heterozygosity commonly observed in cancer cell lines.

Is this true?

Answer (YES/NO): YES